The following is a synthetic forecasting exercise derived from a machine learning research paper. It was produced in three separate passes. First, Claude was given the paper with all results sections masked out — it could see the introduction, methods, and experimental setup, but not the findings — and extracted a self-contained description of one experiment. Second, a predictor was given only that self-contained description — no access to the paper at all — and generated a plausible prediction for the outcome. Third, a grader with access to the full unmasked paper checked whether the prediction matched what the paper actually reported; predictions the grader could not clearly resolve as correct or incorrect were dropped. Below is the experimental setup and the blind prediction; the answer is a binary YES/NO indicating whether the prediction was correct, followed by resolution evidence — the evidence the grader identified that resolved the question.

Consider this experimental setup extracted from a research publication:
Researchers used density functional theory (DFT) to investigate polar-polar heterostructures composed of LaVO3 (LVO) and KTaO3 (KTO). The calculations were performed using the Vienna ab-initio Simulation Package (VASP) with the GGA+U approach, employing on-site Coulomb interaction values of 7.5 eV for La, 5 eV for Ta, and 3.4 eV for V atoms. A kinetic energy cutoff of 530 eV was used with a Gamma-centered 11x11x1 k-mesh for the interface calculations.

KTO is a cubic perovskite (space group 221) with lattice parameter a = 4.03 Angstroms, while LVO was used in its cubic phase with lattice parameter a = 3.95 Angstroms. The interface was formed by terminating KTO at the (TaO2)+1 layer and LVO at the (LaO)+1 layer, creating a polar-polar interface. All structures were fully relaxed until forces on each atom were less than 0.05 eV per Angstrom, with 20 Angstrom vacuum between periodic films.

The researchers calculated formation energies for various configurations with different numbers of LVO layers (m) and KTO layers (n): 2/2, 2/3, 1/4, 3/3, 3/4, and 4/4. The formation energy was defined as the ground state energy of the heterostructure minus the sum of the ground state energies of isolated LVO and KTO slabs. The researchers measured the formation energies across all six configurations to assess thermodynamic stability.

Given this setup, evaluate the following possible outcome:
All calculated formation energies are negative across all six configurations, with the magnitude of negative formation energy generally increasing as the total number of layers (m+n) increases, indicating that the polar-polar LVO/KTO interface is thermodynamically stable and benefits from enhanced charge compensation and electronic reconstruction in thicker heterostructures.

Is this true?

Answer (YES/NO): NO